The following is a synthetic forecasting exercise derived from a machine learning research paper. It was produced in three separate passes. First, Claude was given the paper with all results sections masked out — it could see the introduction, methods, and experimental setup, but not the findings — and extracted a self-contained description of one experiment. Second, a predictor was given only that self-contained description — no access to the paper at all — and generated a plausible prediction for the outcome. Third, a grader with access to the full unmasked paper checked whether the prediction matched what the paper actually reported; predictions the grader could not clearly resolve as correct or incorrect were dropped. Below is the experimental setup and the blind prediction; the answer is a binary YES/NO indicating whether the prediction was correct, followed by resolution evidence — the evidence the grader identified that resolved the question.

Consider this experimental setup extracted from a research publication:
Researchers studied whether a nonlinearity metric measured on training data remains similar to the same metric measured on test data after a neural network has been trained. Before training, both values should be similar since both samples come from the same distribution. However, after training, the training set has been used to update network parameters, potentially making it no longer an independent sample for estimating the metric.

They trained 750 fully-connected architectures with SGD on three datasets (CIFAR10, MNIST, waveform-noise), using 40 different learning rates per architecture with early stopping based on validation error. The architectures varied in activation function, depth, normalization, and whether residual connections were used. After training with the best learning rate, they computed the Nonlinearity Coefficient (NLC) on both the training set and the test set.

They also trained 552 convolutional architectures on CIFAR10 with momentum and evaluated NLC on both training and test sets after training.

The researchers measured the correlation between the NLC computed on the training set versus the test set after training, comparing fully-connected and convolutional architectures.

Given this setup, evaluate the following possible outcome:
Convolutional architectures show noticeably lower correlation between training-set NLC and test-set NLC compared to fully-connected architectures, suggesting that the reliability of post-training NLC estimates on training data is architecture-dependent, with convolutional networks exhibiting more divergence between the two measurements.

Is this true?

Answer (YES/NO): NO